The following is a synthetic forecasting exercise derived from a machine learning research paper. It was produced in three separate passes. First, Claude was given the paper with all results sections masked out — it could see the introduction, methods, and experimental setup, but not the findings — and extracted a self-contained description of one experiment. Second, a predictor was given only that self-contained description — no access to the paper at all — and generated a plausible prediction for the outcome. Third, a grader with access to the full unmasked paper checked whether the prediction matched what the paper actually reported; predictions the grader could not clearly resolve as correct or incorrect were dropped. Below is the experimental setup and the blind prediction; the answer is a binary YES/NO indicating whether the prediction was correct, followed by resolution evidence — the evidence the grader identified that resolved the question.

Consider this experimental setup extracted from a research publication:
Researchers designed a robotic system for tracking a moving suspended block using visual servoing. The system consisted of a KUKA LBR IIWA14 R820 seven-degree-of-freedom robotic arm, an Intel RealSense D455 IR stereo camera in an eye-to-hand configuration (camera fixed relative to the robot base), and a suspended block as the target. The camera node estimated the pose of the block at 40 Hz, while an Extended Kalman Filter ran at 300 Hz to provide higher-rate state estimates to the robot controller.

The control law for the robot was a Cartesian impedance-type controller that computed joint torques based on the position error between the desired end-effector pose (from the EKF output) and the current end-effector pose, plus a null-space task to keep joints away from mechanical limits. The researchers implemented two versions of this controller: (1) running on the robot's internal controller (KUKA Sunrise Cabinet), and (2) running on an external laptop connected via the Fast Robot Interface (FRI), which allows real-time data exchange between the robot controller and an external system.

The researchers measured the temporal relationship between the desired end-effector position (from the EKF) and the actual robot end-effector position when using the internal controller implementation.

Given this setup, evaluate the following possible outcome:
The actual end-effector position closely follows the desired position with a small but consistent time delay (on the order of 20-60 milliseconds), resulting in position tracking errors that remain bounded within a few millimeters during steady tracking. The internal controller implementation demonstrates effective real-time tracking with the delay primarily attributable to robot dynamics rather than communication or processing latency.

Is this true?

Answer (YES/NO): NO